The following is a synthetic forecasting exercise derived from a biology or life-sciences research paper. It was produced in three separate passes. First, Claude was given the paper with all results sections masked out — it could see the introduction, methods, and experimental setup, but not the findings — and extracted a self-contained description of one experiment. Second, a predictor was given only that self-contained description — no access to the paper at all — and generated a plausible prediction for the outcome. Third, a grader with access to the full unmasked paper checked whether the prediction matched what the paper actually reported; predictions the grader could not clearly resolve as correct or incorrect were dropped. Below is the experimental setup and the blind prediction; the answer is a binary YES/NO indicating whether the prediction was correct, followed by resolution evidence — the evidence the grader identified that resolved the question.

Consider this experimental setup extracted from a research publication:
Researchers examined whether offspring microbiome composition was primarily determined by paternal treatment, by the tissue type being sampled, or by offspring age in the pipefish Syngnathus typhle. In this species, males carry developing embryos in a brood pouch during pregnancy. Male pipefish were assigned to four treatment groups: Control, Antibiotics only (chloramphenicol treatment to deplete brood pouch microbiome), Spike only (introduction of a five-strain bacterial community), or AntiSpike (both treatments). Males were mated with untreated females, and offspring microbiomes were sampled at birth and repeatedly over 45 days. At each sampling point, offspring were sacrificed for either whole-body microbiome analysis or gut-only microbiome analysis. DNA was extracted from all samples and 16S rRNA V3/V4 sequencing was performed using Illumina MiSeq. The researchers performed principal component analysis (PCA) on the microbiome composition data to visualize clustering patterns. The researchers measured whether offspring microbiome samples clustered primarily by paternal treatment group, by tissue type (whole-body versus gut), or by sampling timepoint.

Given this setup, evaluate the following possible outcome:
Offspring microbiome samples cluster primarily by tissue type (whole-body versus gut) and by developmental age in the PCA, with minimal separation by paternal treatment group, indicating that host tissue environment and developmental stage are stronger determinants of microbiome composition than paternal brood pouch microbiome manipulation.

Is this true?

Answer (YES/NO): NO